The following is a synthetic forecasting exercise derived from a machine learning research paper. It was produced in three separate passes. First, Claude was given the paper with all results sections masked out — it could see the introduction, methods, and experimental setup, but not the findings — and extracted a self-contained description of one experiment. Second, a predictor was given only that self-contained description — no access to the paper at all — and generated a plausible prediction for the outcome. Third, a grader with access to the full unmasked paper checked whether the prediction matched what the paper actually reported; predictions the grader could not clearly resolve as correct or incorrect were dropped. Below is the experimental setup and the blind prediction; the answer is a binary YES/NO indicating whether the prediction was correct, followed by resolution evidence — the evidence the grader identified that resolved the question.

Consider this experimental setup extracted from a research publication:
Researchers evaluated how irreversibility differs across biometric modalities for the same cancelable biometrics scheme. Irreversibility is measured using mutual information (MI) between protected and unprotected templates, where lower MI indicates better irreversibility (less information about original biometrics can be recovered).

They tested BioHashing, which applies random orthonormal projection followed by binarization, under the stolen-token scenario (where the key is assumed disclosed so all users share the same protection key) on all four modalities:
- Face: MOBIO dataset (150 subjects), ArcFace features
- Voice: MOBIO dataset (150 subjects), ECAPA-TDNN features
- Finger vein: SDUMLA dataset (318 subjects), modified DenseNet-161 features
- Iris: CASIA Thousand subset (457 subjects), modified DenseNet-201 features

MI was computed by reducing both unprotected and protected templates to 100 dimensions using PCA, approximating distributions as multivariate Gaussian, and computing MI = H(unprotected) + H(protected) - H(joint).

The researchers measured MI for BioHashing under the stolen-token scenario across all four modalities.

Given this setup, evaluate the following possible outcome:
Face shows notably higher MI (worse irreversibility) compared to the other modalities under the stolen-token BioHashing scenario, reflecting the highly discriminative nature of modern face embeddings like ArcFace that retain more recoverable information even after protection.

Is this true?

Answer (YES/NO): NO